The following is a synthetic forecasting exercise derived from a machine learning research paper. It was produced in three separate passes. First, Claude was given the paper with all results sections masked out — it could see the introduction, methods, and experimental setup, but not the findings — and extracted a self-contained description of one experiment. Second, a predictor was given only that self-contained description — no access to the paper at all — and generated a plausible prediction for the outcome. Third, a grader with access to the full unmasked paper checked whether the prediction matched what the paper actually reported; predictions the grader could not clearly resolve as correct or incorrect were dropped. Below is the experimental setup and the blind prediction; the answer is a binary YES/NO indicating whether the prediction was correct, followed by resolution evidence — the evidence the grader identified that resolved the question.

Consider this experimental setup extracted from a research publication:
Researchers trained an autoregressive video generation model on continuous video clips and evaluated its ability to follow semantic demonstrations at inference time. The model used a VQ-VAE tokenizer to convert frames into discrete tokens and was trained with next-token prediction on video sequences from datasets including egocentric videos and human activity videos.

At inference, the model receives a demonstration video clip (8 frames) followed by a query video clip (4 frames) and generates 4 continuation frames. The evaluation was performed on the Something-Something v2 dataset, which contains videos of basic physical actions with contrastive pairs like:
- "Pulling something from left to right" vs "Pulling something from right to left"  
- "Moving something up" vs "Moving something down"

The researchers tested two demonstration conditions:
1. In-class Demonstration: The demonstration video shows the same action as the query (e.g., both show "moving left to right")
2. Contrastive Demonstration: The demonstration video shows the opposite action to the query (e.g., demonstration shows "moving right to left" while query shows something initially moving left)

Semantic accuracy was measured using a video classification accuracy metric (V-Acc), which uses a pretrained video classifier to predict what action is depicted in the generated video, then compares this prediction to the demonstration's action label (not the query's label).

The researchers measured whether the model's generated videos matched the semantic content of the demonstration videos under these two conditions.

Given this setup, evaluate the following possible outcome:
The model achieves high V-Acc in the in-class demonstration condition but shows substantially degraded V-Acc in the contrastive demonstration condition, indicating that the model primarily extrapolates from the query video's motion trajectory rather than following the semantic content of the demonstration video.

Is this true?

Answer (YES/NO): NO